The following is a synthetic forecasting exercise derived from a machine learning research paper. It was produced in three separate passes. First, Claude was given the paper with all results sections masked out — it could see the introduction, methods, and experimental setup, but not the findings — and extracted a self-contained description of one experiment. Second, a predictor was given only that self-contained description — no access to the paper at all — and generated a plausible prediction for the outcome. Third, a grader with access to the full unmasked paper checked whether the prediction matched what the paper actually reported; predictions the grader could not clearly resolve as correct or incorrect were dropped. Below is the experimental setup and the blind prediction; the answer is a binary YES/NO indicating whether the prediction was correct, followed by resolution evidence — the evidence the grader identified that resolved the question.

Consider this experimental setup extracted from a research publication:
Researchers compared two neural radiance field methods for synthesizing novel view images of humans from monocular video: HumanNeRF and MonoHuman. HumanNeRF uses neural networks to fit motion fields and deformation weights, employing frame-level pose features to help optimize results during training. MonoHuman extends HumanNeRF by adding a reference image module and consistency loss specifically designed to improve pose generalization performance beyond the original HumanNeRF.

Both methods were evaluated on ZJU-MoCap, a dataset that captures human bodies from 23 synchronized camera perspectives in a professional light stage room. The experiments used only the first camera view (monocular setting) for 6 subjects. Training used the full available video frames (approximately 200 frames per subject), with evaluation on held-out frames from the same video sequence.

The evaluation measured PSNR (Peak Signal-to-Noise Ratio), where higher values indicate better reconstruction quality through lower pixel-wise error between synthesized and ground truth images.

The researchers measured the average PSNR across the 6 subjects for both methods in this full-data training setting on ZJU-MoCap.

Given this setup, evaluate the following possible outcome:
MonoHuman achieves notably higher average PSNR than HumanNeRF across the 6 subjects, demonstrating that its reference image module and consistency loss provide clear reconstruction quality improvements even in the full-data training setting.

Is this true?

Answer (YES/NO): NO